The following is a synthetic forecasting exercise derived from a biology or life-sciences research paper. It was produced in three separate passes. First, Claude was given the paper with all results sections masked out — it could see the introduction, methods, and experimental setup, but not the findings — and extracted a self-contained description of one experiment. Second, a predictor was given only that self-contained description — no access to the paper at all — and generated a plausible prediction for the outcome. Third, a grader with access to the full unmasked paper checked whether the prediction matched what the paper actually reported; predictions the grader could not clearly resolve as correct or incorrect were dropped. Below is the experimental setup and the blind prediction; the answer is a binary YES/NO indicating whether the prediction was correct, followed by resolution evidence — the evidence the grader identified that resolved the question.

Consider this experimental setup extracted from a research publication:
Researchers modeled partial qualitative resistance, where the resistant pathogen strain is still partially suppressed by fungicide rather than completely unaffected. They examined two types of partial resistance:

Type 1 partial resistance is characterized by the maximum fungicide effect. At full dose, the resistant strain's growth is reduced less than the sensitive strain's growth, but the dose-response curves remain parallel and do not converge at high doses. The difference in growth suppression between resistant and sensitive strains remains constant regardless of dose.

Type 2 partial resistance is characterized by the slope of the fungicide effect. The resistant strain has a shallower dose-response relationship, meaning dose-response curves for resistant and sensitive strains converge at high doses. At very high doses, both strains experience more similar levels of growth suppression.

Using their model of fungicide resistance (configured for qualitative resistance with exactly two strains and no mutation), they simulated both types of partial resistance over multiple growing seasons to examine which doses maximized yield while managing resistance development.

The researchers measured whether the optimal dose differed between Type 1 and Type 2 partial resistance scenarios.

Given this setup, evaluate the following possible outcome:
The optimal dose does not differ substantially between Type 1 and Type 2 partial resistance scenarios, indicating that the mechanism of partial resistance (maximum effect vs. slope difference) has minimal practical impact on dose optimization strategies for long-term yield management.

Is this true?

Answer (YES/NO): NO